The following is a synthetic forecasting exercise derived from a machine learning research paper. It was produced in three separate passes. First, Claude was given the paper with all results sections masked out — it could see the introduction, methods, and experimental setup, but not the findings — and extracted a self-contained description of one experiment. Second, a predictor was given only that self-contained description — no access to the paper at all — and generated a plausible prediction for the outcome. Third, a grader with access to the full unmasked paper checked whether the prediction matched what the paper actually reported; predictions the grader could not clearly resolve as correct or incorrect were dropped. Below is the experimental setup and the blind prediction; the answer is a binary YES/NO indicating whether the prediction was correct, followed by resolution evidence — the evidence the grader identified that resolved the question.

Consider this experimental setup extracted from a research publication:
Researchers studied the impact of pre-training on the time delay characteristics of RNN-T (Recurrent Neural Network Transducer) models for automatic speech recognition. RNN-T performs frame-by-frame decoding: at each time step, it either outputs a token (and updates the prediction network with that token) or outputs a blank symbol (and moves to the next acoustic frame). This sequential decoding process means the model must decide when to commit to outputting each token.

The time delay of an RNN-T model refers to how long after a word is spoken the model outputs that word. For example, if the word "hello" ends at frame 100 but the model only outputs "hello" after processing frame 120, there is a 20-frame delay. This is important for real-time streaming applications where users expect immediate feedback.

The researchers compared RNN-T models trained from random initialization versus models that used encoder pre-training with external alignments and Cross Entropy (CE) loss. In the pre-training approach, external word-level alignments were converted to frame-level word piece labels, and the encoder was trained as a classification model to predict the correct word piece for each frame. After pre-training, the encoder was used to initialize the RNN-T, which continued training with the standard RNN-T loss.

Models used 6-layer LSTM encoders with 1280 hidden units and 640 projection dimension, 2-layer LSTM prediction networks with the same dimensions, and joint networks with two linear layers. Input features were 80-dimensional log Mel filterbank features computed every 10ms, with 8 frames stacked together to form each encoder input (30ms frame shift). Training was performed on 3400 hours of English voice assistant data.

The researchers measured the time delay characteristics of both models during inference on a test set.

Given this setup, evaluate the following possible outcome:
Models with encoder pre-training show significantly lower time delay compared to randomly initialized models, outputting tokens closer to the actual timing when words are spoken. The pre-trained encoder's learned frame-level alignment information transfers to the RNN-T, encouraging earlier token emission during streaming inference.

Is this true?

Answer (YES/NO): YES